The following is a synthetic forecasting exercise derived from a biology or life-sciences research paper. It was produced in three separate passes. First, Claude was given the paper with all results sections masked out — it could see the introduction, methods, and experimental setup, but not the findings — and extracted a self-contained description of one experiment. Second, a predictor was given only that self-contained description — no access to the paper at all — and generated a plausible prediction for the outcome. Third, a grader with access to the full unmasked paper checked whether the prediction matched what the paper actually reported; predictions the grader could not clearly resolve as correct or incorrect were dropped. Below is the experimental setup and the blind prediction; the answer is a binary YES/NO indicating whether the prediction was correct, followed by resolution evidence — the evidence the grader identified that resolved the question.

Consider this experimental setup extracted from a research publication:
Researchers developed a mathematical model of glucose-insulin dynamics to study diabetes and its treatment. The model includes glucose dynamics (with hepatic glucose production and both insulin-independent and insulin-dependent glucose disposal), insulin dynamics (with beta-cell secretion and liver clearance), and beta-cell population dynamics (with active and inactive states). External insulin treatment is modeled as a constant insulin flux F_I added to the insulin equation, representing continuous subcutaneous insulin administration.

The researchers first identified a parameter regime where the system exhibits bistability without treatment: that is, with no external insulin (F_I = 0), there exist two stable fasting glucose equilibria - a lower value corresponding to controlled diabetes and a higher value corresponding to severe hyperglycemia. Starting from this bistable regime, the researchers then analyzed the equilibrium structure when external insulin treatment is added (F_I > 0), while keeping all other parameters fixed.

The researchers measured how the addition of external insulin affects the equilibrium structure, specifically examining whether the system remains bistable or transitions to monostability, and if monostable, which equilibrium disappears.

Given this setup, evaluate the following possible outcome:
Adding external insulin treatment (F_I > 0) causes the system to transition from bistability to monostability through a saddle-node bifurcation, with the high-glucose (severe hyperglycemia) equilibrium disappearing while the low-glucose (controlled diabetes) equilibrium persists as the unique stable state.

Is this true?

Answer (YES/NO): YES